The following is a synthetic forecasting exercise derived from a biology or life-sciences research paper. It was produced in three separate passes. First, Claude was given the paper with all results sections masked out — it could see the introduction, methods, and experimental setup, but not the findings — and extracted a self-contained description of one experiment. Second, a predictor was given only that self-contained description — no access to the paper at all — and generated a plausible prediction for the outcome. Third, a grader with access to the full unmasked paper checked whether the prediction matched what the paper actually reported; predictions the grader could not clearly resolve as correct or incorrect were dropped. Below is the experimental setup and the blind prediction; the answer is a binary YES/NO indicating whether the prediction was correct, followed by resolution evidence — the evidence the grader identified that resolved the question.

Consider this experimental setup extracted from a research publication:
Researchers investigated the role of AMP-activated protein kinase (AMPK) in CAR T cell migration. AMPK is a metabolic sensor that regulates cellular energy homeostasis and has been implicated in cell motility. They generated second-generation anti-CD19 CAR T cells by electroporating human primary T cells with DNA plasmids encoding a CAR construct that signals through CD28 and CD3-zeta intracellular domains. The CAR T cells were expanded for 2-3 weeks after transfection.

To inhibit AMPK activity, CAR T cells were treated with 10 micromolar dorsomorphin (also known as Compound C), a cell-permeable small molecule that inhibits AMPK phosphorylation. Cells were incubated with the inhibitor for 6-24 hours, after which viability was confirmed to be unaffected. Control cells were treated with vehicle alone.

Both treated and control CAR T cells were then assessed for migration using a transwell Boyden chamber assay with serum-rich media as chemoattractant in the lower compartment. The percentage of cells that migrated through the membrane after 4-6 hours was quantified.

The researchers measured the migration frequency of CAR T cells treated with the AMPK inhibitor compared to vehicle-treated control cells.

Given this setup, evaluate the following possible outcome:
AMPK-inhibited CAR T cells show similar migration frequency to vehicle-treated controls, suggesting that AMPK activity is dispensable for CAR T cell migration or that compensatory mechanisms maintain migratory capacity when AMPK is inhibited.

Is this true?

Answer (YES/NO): NO